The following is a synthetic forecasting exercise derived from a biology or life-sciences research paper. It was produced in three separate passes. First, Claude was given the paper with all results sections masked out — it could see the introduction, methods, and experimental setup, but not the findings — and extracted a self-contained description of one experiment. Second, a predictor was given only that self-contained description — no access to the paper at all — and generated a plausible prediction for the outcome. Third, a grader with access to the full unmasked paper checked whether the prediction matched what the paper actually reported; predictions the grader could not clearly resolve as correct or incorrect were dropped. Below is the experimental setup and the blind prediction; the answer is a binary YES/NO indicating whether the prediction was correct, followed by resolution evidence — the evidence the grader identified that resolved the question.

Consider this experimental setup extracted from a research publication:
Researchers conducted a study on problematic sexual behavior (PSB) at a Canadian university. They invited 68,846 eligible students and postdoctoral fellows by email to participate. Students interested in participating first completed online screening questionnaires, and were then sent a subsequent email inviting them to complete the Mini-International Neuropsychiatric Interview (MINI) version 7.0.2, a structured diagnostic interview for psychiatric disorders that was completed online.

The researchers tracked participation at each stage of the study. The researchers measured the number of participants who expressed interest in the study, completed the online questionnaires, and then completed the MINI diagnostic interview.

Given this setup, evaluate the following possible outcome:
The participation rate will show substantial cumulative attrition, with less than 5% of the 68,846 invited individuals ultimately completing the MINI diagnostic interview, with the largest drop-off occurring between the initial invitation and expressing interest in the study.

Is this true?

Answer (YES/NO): YES